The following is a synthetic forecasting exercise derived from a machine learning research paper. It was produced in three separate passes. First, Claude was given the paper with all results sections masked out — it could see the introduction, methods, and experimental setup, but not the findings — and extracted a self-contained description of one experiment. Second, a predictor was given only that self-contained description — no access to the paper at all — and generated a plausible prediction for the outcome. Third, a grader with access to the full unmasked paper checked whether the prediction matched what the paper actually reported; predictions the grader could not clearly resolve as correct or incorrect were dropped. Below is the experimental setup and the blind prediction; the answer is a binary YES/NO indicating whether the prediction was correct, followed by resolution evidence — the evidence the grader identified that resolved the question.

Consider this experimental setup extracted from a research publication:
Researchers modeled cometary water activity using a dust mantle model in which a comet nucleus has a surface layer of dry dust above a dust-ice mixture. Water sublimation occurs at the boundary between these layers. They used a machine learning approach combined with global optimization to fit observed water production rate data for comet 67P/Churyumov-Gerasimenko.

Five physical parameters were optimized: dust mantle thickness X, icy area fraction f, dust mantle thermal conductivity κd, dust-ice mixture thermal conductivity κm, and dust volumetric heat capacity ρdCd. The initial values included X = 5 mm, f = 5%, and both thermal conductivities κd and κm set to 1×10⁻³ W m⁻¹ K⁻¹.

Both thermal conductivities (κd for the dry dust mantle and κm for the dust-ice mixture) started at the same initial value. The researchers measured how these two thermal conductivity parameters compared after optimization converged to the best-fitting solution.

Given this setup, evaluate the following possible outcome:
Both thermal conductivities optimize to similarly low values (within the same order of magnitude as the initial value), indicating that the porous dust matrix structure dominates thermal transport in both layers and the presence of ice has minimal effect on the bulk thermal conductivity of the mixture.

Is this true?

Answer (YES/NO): YES